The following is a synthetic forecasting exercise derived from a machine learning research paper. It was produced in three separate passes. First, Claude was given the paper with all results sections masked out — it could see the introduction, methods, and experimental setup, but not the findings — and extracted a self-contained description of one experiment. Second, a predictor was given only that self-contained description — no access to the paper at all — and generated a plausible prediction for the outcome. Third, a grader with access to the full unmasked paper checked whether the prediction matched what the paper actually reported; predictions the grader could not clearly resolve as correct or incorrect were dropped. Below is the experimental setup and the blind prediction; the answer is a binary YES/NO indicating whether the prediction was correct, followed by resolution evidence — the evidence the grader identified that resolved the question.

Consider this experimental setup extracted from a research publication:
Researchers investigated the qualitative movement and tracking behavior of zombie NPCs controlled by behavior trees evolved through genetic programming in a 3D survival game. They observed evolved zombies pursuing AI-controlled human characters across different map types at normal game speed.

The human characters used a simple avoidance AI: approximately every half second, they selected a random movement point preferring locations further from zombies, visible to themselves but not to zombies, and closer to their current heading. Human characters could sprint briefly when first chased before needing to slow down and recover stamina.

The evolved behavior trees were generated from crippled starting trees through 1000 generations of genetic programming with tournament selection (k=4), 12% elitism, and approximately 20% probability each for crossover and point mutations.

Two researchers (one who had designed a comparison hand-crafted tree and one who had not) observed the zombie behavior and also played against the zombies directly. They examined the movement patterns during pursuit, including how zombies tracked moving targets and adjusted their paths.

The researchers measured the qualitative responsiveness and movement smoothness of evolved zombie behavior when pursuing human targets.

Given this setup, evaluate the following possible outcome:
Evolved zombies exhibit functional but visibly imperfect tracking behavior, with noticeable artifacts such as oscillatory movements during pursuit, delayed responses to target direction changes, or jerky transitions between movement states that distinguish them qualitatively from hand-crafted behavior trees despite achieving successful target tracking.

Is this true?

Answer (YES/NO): NO